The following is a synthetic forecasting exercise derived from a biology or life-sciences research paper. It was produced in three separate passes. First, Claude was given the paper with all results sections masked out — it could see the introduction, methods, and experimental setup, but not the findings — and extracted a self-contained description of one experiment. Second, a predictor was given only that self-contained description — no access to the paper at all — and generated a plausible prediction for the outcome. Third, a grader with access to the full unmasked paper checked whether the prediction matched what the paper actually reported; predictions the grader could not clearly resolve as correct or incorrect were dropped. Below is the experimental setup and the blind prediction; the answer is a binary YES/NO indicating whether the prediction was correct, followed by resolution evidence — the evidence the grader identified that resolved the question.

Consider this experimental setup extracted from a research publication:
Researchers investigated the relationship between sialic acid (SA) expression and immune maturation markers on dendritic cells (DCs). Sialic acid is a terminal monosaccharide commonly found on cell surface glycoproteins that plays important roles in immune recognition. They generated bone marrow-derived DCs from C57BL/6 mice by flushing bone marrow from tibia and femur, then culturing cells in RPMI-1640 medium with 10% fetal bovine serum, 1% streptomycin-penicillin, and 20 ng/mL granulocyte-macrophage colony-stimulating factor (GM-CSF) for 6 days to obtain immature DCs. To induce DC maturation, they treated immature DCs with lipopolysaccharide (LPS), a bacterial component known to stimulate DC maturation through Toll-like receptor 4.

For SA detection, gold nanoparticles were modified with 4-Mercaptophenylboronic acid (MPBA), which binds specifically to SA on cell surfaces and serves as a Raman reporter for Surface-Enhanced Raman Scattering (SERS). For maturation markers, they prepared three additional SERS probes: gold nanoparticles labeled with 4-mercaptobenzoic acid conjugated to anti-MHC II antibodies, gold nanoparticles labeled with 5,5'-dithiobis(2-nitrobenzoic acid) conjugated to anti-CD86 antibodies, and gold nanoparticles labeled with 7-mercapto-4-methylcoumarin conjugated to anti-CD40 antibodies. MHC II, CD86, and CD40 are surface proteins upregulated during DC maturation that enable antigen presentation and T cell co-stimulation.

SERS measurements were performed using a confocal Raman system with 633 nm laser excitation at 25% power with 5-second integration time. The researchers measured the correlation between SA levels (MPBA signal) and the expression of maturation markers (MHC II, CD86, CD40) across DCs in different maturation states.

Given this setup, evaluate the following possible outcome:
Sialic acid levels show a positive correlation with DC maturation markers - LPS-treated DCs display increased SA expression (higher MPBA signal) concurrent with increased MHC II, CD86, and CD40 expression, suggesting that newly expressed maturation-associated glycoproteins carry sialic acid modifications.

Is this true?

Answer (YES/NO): NO